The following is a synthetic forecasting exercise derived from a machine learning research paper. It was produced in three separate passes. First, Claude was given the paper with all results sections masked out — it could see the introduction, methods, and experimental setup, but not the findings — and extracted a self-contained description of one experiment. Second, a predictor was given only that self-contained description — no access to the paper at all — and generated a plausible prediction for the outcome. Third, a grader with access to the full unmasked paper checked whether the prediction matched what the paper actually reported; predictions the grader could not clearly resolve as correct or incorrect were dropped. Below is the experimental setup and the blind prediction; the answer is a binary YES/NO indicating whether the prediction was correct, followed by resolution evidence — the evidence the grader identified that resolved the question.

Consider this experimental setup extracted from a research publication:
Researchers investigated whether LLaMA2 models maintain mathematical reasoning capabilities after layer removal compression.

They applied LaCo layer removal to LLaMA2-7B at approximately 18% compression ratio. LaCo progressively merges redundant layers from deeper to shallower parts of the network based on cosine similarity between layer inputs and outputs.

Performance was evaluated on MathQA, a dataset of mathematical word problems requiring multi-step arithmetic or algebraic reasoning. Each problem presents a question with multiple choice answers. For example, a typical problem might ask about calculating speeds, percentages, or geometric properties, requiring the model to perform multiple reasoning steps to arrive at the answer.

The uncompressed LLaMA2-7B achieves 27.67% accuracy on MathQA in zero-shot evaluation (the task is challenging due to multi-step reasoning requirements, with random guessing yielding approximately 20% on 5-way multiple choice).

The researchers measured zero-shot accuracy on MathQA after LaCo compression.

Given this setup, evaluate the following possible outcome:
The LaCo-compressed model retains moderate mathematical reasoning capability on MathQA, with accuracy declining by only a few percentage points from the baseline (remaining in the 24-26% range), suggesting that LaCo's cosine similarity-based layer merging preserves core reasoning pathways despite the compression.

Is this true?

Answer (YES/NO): YES